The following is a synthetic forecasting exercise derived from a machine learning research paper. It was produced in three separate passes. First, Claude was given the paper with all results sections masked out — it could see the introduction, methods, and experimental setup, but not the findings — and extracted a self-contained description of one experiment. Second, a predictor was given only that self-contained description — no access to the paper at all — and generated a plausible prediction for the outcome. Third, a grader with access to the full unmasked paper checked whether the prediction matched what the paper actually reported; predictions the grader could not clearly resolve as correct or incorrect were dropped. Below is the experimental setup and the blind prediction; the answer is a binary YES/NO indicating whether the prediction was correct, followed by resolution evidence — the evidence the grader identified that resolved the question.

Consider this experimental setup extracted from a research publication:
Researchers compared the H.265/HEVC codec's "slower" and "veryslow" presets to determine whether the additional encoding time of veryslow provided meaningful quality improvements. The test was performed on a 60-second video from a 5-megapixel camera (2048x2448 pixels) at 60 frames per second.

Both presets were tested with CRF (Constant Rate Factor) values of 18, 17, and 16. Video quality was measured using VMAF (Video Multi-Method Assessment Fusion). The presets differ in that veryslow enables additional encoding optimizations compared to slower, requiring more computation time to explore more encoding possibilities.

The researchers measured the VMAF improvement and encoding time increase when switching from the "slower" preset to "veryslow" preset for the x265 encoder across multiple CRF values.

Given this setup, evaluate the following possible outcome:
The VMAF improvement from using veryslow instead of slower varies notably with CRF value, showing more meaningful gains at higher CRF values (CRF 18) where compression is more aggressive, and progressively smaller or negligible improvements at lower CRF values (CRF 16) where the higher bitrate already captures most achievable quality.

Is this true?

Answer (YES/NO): NO